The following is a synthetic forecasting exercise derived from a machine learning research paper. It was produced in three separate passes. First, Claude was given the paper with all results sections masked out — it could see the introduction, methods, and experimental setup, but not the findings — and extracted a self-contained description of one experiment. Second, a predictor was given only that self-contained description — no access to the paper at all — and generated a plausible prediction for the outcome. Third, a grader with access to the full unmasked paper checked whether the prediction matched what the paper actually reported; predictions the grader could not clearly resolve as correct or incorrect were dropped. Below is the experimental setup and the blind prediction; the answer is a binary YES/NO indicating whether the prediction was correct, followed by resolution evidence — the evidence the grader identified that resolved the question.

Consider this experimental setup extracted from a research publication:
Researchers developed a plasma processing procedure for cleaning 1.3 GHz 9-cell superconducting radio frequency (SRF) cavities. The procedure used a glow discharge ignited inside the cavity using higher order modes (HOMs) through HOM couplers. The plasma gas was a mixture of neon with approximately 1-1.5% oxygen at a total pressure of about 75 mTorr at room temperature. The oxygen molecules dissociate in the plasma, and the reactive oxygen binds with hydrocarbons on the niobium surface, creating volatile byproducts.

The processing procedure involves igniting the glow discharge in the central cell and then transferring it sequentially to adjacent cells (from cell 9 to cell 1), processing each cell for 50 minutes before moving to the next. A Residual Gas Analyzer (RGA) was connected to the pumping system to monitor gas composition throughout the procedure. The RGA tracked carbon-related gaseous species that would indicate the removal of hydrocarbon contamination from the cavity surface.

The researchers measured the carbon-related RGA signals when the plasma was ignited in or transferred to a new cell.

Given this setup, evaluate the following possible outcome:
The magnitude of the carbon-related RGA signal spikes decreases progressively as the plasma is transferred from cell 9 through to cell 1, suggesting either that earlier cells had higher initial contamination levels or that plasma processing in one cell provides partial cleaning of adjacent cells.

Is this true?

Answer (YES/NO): NO